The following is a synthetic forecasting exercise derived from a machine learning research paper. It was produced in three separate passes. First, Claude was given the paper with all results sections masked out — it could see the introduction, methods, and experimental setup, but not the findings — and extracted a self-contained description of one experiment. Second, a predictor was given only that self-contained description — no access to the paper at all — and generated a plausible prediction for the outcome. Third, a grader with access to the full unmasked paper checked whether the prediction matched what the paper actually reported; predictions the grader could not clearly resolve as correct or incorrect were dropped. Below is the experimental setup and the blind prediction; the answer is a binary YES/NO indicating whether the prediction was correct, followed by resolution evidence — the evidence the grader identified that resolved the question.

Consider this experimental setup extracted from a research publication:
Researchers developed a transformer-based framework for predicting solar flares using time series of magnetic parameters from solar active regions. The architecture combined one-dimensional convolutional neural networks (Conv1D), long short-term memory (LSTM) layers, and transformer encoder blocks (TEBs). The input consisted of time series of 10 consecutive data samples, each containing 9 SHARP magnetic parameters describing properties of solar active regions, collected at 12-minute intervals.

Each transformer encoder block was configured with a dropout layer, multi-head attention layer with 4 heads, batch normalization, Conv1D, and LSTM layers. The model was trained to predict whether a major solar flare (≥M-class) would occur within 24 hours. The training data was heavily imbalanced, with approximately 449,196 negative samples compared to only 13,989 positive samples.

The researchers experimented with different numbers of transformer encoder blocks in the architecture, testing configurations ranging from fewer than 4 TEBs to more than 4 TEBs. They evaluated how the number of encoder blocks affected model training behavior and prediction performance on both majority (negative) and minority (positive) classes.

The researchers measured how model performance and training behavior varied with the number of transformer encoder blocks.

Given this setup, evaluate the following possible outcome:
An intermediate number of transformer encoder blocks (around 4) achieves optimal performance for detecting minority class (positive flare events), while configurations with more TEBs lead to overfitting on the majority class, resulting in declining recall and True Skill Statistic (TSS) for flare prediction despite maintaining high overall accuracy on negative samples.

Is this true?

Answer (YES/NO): YES